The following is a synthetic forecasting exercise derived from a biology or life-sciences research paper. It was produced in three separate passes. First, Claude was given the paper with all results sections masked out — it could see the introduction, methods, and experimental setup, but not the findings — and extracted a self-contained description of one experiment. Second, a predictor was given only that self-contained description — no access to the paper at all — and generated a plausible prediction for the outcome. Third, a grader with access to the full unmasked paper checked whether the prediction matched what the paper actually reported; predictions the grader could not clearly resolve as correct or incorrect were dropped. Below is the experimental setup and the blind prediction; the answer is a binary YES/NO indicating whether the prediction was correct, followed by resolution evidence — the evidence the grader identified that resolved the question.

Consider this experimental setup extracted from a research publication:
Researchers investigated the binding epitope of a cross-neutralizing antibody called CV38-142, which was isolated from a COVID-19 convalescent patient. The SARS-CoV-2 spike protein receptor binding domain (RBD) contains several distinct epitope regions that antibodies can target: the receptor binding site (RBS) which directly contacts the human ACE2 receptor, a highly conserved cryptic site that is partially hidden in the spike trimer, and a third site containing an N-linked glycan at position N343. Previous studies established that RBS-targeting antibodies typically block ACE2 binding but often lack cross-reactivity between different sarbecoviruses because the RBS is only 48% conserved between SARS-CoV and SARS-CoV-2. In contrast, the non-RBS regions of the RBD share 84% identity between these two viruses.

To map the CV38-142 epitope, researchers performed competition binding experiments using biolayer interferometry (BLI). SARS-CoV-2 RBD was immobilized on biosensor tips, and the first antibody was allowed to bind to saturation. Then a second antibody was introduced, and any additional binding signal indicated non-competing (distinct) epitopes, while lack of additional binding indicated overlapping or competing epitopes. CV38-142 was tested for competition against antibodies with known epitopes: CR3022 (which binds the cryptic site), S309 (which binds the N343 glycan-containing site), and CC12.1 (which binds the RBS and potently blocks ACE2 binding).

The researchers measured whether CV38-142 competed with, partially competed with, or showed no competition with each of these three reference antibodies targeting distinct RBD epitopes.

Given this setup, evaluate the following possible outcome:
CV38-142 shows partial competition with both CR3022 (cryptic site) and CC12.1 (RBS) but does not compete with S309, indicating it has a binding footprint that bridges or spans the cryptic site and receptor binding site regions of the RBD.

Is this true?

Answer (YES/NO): NO